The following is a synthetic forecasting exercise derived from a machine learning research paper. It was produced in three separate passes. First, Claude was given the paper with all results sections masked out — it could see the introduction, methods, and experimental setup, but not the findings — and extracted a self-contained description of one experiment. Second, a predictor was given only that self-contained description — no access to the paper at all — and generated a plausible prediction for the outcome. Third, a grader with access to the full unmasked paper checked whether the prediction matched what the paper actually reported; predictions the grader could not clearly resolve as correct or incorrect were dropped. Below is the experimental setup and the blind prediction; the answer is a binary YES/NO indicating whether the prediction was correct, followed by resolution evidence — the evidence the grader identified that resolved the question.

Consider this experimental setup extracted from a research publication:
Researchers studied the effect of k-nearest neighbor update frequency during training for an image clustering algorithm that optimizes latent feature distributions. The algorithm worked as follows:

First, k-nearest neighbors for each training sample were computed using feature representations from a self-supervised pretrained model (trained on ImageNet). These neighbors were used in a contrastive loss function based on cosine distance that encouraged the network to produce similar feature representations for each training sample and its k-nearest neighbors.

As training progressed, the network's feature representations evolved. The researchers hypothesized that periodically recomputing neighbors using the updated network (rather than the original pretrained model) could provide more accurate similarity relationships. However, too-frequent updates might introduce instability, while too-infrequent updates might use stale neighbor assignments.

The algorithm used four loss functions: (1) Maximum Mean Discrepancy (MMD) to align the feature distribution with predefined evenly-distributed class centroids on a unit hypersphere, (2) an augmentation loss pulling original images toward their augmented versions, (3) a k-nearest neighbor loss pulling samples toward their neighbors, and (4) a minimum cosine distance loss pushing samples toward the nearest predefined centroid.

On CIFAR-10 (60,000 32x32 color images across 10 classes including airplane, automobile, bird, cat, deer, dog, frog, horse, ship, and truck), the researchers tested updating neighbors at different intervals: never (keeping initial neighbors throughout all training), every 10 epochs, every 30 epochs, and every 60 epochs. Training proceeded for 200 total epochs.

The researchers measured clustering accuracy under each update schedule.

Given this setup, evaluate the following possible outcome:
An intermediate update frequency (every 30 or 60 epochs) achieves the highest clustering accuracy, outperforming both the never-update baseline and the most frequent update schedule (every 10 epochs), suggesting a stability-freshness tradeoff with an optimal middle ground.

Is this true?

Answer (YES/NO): NO